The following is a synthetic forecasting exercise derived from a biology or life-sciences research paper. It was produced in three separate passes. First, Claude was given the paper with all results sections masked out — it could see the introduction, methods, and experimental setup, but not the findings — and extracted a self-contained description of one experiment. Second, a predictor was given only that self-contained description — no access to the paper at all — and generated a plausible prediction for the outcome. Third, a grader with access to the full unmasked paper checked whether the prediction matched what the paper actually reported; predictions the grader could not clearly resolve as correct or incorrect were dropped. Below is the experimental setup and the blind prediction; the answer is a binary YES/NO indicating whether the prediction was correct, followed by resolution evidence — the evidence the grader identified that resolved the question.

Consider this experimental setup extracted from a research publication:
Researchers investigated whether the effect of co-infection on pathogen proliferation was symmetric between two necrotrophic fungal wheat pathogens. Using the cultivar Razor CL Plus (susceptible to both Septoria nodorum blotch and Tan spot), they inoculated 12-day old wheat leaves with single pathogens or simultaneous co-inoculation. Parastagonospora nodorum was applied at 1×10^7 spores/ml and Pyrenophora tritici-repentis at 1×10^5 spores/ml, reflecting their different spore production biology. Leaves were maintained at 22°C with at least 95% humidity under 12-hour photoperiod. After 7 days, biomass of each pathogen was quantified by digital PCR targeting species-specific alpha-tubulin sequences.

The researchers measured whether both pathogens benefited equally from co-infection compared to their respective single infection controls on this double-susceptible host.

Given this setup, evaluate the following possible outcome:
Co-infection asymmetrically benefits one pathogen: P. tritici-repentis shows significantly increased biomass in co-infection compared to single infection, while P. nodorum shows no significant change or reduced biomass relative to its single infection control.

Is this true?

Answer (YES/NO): YES